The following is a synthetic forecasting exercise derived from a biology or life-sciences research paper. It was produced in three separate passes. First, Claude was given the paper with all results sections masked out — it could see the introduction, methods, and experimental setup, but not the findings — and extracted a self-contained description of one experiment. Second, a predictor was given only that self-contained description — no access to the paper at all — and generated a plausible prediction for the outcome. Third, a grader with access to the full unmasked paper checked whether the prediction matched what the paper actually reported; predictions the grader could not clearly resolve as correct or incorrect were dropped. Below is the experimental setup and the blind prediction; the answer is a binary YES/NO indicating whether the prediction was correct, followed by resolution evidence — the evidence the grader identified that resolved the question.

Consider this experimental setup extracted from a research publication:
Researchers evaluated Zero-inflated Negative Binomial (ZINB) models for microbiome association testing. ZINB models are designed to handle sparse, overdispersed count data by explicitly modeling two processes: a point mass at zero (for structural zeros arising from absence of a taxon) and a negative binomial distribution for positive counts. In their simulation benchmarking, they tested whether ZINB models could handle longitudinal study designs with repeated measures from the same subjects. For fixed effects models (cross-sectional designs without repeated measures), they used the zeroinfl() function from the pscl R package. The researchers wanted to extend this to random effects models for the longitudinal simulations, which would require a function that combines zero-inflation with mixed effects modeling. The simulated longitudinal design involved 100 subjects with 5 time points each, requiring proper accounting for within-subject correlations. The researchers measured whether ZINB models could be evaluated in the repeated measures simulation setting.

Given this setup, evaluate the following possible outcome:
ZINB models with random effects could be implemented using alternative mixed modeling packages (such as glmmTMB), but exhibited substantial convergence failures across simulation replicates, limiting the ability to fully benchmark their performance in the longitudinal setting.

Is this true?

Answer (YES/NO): NO